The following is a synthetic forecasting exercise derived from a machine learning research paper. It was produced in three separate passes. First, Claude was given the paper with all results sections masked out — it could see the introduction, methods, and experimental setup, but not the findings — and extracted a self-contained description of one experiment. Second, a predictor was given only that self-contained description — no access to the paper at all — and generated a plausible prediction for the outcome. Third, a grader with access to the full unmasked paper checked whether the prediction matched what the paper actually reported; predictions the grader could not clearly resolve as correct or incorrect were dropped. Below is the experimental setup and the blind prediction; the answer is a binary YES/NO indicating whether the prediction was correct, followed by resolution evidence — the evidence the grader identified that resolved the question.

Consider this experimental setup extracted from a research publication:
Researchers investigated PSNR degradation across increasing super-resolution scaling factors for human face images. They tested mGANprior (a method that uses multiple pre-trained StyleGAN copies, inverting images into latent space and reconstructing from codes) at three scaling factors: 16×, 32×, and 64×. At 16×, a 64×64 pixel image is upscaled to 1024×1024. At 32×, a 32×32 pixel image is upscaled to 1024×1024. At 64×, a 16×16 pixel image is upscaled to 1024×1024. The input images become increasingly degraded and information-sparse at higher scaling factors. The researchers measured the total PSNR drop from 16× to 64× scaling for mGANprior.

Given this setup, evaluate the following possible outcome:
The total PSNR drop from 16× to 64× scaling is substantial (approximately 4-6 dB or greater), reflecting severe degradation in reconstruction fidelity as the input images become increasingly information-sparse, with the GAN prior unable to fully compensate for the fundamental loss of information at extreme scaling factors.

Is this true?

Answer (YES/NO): YES